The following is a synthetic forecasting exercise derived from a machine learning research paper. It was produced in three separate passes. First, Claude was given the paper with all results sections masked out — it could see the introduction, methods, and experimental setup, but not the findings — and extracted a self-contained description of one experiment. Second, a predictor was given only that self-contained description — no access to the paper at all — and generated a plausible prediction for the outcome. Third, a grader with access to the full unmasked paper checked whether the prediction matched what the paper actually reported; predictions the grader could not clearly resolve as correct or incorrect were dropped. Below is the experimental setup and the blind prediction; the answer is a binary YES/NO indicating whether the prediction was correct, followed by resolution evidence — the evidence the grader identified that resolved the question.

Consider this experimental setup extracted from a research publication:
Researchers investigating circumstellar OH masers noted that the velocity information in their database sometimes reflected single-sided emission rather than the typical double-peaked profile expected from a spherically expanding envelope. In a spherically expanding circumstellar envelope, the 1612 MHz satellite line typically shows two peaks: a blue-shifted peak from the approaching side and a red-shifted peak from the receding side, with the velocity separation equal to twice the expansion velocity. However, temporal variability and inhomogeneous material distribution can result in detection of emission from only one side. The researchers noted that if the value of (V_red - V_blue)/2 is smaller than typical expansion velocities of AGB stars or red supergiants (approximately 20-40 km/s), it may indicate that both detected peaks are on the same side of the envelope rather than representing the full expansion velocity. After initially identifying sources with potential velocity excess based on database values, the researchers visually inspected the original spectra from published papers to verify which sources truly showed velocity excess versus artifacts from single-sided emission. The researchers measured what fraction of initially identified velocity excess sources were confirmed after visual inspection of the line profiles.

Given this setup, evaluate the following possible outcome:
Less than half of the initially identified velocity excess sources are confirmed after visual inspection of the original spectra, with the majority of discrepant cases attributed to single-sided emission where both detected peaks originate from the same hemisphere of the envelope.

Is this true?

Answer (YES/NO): NO